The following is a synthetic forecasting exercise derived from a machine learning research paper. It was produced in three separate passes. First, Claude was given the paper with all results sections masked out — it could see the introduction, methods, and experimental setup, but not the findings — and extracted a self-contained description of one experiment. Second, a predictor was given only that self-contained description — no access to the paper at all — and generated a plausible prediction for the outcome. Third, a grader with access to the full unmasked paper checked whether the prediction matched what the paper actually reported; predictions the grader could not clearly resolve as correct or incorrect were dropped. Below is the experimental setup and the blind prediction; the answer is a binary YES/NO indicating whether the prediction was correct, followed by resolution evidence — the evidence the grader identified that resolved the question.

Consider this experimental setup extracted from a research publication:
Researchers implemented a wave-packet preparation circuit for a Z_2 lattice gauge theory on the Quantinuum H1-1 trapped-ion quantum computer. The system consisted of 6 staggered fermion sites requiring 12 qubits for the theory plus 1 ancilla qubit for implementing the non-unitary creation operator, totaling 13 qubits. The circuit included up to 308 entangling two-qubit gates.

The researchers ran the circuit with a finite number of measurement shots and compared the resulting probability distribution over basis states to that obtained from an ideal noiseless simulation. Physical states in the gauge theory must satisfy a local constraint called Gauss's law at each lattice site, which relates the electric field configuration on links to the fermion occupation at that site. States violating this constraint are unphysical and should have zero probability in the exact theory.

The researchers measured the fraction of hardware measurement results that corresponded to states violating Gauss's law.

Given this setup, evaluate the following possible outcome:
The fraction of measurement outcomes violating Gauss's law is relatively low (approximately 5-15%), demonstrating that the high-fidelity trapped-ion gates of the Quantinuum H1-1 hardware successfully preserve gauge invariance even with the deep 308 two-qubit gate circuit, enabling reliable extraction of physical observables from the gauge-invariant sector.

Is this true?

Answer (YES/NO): NO